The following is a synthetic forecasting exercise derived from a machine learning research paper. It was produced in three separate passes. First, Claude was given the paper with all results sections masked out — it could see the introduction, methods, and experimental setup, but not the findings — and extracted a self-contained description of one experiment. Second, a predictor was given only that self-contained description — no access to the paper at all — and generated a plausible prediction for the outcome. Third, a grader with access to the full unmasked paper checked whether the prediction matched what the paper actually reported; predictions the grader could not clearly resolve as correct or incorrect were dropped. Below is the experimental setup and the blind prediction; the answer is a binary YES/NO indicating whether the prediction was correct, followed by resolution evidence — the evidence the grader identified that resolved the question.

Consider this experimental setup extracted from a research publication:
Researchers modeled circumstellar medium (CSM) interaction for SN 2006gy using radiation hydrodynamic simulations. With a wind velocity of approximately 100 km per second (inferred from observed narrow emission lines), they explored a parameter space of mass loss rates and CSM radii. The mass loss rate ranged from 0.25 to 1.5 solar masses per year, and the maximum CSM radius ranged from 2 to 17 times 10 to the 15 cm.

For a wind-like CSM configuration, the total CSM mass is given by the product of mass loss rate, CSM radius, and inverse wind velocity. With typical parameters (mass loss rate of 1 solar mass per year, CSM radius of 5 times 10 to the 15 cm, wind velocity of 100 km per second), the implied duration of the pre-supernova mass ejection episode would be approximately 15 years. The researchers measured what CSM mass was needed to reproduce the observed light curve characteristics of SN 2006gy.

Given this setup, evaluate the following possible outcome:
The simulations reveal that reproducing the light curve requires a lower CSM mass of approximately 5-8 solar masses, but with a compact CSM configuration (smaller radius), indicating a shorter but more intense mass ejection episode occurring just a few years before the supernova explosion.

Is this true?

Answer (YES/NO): NO